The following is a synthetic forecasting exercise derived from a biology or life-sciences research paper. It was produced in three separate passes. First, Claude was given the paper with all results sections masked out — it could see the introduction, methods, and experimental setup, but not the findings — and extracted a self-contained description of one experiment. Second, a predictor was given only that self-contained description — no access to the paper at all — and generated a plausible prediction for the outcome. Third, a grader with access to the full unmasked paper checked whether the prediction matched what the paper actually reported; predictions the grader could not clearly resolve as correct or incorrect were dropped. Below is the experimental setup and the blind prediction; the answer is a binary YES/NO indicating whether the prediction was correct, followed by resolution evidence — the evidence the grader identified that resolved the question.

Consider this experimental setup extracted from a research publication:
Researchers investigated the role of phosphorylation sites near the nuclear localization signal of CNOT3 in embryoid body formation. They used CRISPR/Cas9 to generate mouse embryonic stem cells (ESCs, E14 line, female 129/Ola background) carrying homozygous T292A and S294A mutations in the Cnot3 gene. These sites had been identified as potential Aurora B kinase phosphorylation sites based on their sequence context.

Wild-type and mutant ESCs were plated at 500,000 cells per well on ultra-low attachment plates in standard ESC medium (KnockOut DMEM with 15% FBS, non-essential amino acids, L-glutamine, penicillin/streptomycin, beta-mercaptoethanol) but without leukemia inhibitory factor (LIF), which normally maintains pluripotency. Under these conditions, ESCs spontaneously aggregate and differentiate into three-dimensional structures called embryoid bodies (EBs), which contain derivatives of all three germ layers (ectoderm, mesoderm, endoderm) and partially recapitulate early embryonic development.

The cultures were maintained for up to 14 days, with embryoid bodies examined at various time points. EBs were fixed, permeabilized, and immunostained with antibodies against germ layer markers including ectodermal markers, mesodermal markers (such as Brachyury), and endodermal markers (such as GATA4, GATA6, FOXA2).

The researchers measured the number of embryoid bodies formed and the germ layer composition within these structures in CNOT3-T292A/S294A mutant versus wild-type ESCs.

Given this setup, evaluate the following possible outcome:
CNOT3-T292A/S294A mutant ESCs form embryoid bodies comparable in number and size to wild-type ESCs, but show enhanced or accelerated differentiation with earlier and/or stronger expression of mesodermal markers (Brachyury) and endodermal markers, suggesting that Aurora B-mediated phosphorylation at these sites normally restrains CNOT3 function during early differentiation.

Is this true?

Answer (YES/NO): NO